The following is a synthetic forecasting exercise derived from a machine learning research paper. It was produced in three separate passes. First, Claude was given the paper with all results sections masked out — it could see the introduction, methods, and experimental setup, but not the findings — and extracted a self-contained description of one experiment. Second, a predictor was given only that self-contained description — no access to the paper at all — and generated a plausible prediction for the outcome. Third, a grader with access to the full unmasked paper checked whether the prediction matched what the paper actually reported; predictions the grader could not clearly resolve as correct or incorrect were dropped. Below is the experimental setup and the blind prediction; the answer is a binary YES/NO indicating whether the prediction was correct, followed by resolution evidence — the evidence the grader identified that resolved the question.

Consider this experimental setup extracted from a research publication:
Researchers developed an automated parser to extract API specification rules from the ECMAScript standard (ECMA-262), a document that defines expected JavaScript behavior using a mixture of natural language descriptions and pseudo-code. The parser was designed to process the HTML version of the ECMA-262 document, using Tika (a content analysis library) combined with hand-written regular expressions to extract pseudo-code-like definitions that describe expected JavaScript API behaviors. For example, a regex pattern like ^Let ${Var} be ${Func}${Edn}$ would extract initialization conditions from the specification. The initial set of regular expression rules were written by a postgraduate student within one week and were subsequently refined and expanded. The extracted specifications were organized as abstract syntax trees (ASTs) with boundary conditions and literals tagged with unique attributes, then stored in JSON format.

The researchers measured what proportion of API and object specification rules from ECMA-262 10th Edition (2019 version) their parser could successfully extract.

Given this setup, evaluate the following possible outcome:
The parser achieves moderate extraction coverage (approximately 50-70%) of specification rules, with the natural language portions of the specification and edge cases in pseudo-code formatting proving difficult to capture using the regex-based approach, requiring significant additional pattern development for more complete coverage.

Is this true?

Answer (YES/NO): NO